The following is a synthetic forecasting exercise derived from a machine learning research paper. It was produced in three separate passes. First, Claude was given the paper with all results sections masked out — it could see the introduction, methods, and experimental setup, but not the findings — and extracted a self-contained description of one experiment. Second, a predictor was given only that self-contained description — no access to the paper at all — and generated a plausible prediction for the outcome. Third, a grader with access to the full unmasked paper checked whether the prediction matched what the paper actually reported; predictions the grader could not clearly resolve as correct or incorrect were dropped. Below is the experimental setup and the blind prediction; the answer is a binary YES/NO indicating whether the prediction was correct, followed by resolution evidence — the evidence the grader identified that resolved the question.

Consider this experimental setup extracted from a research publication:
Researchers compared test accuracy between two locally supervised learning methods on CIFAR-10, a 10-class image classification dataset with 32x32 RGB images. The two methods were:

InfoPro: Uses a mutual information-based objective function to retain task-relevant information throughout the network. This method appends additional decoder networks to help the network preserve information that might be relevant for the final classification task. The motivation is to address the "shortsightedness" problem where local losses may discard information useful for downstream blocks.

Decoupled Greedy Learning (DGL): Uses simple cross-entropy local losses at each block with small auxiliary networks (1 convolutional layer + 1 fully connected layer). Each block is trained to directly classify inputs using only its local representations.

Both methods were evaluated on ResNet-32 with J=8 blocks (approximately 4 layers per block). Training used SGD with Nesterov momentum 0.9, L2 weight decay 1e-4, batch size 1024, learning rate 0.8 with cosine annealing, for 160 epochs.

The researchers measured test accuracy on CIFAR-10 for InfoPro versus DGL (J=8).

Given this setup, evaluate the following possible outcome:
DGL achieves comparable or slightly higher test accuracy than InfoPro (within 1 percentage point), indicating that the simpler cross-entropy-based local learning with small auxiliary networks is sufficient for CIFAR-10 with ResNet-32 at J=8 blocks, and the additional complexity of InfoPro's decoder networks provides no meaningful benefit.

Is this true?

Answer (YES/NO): NO